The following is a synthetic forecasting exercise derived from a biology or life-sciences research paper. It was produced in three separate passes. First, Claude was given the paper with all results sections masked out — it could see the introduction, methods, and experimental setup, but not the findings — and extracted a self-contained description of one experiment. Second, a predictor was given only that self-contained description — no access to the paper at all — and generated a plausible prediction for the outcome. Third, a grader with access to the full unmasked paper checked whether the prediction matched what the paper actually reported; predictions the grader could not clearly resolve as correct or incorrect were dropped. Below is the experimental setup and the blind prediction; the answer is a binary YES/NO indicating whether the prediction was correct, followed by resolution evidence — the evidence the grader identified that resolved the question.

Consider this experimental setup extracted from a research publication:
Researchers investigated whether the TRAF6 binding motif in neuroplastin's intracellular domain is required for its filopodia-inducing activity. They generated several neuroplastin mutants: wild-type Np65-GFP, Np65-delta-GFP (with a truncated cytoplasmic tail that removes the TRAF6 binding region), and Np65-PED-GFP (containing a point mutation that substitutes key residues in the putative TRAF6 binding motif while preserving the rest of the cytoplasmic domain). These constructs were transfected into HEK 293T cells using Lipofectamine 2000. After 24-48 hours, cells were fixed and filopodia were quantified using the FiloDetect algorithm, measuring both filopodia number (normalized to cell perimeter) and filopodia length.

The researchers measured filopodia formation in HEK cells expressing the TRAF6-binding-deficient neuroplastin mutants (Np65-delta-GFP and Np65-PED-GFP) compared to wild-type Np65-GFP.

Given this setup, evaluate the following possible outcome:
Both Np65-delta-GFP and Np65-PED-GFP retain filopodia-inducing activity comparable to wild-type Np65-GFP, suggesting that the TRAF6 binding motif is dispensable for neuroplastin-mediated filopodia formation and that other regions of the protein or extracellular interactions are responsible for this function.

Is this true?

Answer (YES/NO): NO